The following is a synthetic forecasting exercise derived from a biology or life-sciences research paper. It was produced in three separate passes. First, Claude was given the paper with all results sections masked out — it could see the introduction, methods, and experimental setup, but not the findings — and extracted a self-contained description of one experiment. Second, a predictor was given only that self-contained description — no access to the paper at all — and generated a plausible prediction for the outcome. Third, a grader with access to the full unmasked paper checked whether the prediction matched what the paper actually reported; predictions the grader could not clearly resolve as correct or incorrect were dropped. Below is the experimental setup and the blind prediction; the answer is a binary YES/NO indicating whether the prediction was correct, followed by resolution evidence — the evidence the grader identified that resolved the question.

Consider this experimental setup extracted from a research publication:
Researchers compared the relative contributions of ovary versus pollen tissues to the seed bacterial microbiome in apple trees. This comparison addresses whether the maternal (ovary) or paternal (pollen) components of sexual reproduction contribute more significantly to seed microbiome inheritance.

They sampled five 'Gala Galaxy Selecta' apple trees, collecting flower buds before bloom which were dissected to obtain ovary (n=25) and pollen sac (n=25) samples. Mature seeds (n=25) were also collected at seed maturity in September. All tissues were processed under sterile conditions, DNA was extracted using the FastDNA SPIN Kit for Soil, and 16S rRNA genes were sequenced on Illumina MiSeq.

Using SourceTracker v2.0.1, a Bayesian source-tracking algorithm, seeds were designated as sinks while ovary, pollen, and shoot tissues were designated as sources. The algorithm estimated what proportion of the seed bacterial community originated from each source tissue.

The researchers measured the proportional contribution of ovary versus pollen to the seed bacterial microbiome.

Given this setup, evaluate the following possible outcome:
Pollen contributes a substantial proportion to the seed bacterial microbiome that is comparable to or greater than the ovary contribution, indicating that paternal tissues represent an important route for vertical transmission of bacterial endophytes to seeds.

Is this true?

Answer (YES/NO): NO